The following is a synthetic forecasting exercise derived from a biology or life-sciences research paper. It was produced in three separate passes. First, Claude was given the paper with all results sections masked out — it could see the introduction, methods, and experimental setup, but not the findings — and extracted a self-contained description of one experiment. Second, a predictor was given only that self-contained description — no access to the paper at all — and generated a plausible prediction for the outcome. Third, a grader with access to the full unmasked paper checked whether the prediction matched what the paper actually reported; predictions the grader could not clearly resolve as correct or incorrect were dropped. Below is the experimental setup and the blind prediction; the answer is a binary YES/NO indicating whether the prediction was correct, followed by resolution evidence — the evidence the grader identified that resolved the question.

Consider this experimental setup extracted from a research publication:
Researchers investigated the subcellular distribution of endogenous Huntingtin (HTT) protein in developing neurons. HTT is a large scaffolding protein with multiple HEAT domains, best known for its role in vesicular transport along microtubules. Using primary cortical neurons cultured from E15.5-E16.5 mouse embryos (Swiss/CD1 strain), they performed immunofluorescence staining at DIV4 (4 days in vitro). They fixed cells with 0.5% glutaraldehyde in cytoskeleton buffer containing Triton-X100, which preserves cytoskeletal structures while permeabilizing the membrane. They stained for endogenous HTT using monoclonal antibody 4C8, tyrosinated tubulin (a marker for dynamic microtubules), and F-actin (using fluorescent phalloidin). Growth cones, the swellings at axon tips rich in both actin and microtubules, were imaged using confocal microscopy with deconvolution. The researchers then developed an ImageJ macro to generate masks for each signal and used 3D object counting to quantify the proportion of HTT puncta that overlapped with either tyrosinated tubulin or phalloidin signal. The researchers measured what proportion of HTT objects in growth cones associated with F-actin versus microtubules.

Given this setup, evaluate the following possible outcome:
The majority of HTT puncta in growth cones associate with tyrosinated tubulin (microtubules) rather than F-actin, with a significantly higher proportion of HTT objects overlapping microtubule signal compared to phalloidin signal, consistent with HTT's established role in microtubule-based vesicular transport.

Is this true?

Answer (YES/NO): NO